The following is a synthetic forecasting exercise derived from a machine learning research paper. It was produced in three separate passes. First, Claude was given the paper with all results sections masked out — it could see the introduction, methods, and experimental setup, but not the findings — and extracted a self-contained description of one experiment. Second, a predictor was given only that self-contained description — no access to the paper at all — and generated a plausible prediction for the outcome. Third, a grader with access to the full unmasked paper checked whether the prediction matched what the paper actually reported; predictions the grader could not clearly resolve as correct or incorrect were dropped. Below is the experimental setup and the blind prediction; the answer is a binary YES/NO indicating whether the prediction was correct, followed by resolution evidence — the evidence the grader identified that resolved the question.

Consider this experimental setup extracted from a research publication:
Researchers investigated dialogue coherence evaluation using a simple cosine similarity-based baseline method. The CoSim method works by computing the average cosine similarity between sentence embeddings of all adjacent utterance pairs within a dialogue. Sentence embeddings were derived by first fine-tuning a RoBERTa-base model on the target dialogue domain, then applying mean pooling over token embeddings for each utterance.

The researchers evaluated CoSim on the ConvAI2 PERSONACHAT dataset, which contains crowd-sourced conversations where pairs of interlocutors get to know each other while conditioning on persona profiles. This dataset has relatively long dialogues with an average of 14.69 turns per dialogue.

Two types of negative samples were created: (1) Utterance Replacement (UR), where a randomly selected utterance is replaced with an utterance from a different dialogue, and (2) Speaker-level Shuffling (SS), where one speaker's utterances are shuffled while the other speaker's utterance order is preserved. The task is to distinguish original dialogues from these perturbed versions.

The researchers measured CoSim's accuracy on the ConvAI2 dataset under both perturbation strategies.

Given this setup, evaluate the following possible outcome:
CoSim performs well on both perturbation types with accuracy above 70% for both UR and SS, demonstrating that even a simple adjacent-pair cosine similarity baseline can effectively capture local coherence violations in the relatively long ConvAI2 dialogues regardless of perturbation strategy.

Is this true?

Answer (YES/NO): NO